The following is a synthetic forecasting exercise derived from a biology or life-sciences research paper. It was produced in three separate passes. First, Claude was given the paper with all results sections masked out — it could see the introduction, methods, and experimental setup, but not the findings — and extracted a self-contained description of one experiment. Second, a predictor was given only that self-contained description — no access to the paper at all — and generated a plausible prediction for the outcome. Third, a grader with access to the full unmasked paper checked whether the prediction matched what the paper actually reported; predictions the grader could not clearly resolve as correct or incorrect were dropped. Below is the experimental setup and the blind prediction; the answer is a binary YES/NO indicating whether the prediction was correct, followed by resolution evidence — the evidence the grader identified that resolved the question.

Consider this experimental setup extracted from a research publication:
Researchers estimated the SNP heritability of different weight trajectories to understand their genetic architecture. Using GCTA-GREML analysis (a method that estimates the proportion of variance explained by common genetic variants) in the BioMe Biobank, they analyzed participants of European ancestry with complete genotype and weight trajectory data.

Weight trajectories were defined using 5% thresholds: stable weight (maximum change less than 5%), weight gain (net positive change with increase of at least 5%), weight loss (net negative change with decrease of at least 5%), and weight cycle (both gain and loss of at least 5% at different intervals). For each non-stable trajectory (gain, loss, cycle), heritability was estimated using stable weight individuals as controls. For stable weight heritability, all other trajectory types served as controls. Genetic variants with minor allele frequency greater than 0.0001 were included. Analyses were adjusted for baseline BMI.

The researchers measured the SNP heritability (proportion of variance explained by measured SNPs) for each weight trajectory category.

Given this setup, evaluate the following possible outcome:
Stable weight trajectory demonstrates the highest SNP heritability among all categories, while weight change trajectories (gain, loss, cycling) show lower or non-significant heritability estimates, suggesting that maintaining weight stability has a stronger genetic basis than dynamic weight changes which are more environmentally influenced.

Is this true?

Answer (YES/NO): NO